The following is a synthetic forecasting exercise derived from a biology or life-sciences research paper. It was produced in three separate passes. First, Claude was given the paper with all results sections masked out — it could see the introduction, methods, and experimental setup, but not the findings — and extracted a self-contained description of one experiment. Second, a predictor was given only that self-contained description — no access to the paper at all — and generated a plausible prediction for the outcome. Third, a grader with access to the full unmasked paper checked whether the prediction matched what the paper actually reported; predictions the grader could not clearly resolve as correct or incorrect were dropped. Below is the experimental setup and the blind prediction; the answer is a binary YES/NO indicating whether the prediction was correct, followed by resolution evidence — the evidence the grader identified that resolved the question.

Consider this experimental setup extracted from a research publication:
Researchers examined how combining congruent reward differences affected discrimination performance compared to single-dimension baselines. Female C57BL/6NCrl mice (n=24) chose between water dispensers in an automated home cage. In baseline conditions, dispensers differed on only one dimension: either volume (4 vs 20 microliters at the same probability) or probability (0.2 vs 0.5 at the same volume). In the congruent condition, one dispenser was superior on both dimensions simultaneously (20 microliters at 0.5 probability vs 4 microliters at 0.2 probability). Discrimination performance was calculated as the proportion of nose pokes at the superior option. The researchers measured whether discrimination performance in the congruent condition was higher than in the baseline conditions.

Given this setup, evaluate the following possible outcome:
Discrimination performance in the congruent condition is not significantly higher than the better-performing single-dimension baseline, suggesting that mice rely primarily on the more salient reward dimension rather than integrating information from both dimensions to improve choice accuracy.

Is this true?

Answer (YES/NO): YES